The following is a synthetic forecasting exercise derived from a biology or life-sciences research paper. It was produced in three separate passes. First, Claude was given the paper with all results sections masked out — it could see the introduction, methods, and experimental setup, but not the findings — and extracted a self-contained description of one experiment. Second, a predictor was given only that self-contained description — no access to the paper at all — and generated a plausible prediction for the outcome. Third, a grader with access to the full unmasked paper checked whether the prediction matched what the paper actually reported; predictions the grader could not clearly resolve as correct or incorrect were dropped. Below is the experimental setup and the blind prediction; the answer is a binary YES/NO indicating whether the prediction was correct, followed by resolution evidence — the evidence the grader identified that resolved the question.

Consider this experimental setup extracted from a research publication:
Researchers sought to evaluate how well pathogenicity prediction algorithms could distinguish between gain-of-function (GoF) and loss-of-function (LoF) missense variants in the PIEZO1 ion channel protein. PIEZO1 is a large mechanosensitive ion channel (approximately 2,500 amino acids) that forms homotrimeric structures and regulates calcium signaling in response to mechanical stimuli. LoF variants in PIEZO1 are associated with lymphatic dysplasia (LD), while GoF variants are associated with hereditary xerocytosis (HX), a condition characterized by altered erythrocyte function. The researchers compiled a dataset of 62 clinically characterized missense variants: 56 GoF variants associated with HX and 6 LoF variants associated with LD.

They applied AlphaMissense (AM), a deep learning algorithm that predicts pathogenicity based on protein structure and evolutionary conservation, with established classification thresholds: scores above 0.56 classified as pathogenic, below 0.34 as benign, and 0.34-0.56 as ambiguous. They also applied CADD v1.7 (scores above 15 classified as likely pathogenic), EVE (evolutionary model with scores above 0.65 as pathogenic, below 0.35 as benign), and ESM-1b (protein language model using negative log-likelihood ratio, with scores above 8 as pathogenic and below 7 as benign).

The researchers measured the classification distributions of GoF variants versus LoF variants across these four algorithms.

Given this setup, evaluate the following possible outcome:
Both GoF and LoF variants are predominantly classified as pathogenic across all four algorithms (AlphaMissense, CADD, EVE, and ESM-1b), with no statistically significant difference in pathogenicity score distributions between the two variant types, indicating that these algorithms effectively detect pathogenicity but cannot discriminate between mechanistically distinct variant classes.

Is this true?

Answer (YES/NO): NO